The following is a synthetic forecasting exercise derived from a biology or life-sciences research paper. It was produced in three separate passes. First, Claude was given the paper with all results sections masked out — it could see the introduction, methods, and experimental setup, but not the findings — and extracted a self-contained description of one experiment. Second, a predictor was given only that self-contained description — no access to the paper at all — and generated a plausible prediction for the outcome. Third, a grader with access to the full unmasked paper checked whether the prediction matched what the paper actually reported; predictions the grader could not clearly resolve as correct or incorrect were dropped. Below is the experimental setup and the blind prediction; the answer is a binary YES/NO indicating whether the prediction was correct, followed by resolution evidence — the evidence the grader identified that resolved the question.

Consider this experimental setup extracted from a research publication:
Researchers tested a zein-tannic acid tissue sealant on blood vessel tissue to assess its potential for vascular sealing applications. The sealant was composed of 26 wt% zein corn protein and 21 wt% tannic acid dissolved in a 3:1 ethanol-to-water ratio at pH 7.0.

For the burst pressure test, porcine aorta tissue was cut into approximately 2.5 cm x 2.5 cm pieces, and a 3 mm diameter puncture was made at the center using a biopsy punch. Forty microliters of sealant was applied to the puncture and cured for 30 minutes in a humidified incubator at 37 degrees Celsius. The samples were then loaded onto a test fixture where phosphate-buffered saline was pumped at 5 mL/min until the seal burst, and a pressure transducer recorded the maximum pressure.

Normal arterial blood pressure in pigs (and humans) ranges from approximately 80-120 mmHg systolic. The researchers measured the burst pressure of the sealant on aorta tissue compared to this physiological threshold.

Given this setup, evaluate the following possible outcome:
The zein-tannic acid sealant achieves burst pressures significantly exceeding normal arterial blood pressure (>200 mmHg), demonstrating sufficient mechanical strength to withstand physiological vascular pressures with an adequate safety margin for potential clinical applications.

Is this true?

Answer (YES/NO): NO